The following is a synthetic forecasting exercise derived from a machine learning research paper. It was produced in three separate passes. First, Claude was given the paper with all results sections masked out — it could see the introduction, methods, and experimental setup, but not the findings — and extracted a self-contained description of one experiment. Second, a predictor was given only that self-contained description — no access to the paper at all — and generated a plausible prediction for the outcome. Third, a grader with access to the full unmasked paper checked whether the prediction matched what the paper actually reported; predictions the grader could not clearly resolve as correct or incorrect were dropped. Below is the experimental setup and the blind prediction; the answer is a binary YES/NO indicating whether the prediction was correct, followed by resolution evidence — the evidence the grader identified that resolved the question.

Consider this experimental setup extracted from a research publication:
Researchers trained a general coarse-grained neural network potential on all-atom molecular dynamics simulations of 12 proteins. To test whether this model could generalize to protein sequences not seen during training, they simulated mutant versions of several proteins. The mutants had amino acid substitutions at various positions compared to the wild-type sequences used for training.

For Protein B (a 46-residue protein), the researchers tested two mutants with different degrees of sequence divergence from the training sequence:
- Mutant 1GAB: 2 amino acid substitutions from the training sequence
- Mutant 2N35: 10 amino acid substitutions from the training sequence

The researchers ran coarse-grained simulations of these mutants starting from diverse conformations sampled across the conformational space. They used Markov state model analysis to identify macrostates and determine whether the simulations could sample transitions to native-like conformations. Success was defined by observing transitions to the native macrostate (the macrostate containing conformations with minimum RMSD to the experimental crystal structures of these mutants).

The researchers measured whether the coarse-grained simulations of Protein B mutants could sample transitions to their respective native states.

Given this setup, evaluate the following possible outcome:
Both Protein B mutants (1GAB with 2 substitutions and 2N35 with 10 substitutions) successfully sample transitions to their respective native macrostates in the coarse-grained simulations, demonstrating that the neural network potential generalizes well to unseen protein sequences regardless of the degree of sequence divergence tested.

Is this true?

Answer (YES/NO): NO